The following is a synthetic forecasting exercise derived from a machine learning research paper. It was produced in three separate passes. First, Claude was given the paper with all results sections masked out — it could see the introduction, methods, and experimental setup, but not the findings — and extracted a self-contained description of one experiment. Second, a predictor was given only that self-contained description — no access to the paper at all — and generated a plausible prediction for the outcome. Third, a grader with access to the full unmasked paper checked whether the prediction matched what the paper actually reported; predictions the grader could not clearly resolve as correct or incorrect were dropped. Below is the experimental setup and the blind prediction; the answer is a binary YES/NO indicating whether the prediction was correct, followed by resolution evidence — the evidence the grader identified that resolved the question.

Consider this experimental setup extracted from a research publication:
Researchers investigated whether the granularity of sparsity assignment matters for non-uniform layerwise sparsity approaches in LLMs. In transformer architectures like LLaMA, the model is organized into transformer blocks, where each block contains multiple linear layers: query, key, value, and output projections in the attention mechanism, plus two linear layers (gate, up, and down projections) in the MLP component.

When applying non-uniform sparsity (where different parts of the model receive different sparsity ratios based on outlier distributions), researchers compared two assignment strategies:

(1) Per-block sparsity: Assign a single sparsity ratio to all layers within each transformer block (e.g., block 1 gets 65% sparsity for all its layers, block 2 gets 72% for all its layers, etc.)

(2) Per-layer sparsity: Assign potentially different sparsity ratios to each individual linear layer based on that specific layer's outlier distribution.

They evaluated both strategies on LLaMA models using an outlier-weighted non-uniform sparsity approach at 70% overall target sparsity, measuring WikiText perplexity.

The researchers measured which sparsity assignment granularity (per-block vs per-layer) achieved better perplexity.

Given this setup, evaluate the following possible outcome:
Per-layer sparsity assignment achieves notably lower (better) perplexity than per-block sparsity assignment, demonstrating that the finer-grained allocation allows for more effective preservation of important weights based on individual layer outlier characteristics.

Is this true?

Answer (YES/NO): NO